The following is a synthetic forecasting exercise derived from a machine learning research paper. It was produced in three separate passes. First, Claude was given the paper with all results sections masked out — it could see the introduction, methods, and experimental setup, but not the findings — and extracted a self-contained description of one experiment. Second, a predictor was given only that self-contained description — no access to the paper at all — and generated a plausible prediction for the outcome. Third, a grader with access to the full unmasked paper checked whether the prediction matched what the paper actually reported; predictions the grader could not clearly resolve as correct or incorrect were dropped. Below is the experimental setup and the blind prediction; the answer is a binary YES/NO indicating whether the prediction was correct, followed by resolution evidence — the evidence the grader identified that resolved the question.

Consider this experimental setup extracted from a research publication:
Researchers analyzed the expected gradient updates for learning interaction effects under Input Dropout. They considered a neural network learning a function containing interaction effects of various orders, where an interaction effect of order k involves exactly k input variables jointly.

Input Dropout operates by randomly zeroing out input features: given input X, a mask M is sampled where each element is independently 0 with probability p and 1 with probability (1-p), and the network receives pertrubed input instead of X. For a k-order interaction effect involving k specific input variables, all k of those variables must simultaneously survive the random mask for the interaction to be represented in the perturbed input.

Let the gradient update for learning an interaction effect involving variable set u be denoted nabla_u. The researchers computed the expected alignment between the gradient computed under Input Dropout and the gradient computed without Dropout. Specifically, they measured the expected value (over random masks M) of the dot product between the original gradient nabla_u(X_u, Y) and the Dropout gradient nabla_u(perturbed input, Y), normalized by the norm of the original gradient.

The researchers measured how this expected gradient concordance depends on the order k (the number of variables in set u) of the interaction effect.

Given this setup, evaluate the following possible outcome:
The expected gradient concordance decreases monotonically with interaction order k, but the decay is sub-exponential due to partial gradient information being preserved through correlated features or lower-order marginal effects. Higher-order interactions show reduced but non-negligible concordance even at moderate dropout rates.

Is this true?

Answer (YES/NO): NO